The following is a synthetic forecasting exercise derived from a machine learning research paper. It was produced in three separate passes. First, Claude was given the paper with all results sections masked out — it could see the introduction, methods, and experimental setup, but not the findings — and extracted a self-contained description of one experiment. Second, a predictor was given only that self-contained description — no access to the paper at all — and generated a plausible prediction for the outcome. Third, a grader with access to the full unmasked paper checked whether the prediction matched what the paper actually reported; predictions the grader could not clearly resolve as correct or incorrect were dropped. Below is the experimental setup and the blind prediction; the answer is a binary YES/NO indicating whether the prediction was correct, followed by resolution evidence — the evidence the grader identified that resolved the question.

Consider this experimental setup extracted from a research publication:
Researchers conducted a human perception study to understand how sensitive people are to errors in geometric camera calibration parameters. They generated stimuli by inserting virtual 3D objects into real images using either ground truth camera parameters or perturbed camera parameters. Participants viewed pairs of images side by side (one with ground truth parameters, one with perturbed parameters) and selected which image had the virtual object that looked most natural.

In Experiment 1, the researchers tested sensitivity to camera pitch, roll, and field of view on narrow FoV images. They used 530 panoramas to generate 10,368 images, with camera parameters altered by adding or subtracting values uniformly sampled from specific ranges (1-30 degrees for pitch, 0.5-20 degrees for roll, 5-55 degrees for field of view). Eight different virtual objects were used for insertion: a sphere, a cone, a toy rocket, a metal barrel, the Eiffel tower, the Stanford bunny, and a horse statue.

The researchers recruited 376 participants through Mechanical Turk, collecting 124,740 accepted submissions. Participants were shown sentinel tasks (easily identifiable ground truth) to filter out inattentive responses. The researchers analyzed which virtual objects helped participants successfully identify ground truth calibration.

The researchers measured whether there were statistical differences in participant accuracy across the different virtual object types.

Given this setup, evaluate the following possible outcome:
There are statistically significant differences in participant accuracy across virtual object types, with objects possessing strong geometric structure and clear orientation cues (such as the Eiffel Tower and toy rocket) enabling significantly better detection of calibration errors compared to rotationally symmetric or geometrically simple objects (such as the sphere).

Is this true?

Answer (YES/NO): NO